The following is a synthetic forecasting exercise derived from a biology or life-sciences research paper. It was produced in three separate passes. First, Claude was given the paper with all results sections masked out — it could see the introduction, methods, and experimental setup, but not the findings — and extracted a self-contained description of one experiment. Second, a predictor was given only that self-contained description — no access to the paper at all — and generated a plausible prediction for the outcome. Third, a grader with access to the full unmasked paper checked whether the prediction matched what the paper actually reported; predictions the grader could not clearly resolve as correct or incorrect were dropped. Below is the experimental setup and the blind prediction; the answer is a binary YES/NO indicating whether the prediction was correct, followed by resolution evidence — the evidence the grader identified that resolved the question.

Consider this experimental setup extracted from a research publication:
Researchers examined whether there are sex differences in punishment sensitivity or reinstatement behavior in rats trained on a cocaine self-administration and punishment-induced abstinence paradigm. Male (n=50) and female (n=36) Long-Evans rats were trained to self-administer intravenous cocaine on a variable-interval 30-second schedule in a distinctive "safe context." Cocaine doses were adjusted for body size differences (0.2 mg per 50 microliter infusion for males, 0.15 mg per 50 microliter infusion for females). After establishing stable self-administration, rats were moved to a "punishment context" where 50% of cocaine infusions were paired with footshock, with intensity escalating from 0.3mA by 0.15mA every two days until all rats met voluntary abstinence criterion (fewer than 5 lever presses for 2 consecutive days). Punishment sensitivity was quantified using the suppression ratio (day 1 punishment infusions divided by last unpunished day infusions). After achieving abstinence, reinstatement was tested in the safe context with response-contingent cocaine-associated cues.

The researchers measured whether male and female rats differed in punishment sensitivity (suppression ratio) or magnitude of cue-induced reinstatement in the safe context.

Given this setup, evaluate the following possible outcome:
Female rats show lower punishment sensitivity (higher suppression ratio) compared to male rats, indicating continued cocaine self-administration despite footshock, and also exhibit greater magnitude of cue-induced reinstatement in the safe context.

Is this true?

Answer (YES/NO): NO